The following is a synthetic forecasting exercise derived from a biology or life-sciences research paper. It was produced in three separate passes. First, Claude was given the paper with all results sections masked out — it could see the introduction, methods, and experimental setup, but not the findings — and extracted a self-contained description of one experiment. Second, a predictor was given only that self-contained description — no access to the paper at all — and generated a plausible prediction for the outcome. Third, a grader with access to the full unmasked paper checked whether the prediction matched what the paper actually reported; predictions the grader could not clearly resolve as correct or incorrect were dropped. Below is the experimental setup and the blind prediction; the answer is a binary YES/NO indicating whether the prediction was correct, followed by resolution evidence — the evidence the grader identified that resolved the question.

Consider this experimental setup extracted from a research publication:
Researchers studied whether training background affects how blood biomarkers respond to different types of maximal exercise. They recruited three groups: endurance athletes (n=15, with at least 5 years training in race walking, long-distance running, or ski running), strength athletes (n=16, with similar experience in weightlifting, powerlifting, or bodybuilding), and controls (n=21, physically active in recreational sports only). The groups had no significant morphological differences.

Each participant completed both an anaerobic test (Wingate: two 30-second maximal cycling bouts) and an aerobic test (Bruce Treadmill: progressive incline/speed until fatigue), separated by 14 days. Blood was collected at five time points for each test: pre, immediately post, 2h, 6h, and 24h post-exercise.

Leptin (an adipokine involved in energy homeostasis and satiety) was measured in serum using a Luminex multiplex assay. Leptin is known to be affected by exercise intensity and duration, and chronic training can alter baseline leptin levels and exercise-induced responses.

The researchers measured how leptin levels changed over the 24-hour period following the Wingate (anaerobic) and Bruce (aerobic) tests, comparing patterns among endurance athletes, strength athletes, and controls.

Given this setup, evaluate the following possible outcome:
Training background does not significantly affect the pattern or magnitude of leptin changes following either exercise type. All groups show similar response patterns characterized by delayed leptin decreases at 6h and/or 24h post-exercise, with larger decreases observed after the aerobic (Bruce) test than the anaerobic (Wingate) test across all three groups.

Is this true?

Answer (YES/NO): NO